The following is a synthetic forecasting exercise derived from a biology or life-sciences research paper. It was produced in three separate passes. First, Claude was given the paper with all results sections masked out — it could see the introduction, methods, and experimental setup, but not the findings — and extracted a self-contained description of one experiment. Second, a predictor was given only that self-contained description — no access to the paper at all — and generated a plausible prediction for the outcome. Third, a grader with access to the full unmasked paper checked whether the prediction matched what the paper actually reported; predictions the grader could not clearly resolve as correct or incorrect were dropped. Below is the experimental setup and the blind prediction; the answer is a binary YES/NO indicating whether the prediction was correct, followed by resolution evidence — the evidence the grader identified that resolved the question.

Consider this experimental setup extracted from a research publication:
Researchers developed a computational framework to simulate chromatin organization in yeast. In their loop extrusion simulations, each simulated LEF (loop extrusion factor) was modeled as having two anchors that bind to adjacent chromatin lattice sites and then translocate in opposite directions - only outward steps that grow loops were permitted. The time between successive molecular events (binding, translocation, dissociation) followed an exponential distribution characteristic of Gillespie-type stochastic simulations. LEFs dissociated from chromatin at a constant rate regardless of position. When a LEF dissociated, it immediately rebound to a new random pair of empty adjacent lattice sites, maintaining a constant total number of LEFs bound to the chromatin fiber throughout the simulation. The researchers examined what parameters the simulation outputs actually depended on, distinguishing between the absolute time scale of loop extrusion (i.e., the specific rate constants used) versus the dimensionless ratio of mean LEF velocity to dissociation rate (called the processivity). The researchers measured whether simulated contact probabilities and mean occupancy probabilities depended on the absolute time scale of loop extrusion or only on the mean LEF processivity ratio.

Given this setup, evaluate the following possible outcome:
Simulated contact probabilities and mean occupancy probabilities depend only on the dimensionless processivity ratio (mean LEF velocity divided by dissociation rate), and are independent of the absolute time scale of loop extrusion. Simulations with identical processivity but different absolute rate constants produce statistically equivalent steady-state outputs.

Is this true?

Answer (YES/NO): YES